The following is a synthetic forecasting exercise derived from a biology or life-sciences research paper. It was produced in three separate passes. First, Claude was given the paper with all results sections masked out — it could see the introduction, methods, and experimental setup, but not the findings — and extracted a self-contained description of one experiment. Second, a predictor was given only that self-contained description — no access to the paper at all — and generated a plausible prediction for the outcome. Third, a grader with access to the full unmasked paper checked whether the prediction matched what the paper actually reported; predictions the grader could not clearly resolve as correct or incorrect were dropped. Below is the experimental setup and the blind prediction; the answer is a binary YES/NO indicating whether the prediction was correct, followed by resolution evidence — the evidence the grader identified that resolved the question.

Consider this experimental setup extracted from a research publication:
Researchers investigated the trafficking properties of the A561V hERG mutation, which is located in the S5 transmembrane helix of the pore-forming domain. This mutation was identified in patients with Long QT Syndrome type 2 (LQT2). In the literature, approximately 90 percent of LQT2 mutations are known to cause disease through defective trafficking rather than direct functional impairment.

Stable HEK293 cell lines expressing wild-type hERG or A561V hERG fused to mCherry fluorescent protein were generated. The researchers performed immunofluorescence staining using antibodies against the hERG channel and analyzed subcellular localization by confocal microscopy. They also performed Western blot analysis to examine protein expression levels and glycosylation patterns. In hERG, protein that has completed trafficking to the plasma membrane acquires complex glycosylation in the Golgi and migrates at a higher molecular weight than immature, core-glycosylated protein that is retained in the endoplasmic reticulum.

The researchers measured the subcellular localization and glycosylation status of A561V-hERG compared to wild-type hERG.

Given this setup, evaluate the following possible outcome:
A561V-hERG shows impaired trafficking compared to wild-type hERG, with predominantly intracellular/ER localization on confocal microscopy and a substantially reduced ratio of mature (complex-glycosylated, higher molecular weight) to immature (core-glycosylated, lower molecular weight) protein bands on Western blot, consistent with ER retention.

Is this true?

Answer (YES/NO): NO